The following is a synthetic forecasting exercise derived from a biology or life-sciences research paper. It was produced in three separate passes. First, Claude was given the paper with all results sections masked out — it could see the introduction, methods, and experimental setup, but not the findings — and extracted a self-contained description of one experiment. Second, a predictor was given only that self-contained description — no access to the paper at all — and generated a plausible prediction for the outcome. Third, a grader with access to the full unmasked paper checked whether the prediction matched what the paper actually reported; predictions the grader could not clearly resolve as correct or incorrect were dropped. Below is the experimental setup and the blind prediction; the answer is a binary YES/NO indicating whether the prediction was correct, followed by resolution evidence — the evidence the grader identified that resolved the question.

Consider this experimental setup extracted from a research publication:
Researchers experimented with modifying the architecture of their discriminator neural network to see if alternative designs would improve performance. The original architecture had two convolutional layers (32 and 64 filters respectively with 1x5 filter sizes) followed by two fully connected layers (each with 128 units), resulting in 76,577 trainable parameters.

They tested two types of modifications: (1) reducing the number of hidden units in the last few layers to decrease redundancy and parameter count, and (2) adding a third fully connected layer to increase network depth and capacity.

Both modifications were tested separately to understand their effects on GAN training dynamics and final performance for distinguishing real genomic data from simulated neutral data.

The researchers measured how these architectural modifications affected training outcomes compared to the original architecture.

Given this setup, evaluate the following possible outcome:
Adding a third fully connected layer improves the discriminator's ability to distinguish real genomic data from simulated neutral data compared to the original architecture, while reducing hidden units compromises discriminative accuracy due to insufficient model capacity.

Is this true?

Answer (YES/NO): NO